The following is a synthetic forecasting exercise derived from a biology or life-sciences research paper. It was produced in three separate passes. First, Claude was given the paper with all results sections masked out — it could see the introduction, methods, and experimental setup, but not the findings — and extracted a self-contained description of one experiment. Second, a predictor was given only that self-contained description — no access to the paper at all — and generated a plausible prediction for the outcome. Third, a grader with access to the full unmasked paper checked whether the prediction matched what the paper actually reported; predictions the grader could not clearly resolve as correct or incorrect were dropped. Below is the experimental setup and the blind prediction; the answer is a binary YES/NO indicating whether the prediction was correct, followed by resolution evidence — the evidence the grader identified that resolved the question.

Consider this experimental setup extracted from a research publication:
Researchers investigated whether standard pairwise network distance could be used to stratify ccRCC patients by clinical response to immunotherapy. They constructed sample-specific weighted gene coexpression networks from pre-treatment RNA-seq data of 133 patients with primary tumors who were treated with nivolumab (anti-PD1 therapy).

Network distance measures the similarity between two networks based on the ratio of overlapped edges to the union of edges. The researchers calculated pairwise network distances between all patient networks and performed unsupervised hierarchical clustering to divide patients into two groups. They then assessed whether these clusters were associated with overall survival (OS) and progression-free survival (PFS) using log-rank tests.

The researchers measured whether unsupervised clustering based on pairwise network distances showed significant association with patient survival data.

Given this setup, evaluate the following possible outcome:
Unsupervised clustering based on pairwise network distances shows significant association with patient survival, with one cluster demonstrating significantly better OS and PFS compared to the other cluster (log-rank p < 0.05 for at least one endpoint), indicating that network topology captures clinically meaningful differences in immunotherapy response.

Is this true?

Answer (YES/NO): NO